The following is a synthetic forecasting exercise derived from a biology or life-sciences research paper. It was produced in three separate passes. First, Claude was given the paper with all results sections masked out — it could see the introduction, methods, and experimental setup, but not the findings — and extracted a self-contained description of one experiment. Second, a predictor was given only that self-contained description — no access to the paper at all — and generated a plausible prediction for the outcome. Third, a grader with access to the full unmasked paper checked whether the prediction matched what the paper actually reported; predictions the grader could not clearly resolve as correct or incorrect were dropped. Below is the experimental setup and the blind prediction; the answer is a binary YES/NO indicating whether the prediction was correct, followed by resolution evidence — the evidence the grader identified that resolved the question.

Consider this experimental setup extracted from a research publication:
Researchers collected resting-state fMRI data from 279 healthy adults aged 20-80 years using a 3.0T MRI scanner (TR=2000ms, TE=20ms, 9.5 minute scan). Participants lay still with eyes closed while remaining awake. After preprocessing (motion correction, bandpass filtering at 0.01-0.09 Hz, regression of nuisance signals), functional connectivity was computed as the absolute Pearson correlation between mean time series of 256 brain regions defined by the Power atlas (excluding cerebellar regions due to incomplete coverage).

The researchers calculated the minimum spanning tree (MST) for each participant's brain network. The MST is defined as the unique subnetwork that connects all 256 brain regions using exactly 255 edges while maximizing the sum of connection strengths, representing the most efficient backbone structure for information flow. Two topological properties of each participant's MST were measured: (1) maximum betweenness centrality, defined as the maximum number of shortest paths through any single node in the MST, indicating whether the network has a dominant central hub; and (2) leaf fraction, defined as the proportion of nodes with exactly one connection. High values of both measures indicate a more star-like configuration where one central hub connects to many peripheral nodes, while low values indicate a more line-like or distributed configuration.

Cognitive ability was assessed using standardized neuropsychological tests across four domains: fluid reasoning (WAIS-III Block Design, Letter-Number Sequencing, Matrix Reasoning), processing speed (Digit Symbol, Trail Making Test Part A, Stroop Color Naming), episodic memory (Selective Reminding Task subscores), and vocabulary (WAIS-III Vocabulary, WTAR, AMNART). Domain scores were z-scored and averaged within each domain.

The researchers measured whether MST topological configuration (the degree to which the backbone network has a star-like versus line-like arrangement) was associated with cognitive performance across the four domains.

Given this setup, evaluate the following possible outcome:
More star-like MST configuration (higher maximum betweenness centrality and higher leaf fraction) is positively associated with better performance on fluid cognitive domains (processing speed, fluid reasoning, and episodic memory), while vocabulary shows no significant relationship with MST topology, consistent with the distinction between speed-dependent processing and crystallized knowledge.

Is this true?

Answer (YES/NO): NO